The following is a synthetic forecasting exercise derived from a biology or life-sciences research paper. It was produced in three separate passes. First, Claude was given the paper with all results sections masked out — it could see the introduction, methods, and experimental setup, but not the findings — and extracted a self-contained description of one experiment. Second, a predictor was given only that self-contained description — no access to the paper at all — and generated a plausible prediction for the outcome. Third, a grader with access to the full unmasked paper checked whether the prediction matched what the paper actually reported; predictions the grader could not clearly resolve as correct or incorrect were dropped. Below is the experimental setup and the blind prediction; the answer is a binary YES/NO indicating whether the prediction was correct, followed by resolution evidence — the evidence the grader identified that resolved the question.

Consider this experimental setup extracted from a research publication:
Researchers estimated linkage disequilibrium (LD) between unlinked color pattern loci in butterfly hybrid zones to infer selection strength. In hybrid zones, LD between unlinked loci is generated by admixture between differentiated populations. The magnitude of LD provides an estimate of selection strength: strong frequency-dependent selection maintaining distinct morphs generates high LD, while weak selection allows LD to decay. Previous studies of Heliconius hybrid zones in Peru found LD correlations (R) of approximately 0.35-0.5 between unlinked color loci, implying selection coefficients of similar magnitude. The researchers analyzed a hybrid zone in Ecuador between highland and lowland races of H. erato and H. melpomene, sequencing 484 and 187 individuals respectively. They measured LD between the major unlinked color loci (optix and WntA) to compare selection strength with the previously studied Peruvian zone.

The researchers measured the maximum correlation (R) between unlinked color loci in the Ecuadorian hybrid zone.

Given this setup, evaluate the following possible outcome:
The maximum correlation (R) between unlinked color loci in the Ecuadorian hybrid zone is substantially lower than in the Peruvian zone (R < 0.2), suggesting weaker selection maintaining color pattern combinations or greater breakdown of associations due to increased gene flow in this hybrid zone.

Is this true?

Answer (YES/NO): YES